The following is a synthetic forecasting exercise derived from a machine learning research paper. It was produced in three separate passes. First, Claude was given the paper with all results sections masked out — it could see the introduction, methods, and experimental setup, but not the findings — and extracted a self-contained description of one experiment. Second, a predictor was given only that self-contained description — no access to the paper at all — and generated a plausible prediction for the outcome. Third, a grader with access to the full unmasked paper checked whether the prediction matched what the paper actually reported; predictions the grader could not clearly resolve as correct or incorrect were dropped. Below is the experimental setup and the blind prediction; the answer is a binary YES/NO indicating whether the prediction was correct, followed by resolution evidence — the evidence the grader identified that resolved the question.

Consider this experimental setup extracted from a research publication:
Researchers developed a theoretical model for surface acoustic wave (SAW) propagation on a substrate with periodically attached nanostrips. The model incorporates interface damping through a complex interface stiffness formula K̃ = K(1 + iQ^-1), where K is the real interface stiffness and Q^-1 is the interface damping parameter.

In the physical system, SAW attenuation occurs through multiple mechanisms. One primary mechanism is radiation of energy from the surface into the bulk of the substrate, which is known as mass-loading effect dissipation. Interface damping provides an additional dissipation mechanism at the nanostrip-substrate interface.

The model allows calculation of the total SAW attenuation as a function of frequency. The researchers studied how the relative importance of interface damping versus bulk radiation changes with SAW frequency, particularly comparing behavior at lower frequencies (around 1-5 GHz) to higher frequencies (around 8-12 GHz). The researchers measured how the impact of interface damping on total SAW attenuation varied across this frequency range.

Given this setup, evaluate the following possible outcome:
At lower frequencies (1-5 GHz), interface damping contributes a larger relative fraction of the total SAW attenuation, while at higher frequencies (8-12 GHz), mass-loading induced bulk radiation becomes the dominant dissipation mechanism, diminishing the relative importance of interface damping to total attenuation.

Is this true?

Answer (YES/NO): NO